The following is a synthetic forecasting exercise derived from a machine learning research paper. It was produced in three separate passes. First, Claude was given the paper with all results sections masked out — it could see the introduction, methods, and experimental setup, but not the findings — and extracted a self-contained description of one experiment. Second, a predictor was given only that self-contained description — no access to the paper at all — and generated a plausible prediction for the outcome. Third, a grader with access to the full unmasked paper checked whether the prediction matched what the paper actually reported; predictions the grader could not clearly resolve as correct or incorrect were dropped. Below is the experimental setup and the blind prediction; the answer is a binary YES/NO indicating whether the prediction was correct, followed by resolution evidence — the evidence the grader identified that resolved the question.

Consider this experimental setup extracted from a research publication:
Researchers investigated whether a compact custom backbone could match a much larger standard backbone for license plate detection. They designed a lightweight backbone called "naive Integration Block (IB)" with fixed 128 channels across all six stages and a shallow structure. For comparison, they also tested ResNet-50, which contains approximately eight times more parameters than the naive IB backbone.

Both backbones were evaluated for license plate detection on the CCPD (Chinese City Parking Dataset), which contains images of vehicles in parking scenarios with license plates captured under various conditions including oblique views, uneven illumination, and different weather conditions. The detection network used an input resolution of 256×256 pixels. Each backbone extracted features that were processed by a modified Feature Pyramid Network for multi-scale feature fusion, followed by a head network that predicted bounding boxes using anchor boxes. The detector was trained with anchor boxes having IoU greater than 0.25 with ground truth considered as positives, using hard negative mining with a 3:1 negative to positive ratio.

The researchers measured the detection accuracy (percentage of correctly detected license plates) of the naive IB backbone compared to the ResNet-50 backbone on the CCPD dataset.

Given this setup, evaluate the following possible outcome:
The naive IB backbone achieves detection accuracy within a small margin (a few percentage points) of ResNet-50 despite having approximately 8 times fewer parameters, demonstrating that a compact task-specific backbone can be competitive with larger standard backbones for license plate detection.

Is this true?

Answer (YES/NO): YES